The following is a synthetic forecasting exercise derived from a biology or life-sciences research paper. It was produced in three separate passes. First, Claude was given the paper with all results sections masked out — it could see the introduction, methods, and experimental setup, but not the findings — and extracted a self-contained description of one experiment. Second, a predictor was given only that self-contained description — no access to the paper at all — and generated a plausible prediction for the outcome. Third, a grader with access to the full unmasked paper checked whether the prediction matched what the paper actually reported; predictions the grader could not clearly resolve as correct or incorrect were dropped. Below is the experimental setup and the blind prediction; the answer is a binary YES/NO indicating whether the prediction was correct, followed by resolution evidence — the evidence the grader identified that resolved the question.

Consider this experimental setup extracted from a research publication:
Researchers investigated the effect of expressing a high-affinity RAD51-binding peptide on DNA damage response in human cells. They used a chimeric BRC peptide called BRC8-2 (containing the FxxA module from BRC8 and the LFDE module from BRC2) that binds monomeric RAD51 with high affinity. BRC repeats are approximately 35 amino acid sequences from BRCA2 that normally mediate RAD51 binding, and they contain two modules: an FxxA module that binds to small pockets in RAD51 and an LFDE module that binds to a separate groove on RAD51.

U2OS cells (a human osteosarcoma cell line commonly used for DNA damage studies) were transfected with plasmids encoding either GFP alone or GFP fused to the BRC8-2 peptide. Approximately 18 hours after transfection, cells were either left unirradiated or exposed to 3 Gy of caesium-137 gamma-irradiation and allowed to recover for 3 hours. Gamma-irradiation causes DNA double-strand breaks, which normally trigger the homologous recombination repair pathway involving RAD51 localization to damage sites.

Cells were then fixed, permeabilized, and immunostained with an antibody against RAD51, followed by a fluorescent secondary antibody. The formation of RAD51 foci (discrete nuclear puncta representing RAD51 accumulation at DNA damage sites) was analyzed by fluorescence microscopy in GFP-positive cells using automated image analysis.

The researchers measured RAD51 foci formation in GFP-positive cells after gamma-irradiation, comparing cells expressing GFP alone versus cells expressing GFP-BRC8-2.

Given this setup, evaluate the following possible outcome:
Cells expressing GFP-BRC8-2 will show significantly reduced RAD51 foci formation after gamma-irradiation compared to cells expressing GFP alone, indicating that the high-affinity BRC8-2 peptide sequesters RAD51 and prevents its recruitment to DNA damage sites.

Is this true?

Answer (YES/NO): YES